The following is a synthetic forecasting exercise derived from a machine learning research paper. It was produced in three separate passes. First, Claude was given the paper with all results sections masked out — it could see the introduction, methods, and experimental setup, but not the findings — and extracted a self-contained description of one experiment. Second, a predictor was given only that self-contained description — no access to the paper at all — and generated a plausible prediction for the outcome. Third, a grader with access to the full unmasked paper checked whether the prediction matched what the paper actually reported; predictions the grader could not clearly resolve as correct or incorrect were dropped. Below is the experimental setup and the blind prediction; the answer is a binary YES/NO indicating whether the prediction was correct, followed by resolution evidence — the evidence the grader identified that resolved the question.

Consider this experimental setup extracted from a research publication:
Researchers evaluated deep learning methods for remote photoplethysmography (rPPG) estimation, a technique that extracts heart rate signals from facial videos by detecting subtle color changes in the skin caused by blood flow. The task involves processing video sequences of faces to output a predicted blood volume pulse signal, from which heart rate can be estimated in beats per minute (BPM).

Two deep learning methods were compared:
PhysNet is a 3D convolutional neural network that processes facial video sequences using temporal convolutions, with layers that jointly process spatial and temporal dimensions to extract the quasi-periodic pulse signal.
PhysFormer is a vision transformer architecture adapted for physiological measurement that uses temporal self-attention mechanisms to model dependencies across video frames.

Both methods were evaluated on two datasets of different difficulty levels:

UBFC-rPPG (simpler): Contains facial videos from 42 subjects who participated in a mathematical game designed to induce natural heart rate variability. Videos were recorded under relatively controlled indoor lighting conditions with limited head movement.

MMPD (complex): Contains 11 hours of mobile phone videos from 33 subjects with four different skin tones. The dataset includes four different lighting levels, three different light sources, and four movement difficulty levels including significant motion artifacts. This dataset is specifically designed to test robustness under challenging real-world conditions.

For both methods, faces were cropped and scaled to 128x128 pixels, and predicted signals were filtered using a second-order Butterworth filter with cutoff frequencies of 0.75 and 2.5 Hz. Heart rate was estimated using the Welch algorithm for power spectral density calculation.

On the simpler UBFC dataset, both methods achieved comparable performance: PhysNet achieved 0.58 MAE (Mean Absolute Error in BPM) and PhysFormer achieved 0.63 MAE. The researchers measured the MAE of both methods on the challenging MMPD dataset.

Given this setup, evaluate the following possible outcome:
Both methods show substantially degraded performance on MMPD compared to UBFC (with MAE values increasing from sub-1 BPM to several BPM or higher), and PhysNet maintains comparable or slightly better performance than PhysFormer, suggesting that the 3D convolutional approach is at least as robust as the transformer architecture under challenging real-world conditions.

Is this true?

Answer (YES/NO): NO